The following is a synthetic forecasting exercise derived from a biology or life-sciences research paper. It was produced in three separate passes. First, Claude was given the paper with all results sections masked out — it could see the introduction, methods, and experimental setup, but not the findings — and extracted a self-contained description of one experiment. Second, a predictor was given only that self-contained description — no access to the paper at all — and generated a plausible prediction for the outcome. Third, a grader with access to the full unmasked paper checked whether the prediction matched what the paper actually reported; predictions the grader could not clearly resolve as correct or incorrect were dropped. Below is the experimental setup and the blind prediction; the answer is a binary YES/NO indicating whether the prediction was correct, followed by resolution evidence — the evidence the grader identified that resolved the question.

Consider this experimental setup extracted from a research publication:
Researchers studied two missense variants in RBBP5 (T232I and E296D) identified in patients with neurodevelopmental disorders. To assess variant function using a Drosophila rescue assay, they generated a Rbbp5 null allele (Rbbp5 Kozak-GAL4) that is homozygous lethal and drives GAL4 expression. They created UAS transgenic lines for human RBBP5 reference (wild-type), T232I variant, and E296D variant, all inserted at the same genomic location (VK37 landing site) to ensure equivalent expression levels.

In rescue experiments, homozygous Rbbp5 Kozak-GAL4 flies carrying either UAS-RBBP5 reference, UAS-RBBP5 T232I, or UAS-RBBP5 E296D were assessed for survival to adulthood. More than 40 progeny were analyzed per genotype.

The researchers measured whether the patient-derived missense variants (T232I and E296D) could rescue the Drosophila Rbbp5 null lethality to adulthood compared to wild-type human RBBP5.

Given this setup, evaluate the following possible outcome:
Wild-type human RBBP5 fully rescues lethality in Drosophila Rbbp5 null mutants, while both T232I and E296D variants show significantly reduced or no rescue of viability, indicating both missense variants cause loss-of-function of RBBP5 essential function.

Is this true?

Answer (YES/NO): NO